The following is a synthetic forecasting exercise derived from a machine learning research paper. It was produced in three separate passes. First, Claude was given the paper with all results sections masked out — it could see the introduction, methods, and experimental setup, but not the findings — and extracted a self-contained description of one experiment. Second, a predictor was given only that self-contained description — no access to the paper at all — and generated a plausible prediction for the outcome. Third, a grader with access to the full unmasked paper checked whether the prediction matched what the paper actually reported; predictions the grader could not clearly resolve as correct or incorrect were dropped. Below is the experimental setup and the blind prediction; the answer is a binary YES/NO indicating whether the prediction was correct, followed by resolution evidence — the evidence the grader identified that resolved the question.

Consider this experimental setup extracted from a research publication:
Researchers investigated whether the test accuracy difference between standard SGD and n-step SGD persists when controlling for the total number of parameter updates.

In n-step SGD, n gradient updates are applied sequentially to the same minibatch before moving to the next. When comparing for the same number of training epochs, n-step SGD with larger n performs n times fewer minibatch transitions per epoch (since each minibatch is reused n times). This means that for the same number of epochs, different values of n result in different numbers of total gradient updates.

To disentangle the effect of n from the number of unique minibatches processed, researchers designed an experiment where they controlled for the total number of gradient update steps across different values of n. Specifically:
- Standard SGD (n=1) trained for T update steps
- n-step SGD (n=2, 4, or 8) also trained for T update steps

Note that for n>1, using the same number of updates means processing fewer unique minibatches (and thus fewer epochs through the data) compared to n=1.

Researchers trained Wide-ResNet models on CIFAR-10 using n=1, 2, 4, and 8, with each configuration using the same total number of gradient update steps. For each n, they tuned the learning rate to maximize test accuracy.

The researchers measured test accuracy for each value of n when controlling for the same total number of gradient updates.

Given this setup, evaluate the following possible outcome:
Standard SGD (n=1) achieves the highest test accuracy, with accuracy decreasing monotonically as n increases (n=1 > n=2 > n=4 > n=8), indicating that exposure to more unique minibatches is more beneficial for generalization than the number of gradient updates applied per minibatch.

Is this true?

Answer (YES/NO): YES